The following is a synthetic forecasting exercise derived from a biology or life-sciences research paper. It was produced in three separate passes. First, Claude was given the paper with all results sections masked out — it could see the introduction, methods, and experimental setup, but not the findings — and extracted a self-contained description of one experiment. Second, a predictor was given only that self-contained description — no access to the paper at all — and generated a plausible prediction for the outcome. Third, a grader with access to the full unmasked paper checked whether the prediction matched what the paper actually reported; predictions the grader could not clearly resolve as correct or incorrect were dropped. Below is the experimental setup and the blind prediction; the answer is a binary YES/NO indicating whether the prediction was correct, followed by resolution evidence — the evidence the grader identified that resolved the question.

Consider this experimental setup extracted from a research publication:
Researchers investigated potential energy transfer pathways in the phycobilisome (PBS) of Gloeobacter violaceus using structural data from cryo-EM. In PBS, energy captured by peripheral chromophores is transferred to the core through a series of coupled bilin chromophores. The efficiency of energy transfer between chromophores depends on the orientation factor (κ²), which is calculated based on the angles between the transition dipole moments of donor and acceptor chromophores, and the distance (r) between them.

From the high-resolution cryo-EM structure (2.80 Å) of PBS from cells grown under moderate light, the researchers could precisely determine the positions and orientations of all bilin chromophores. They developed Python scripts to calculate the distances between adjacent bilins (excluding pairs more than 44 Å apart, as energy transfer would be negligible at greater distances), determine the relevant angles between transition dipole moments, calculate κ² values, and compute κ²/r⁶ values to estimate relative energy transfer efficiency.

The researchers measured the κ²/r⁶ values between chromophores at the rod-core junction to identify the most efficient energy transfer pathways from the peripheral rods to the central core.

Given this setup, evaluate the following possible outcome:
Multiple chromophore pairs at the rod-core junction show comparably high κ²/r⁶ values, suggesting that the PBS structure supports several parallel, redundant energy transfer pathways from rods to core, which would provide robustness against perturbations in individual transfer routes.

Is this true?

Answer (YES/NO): NO